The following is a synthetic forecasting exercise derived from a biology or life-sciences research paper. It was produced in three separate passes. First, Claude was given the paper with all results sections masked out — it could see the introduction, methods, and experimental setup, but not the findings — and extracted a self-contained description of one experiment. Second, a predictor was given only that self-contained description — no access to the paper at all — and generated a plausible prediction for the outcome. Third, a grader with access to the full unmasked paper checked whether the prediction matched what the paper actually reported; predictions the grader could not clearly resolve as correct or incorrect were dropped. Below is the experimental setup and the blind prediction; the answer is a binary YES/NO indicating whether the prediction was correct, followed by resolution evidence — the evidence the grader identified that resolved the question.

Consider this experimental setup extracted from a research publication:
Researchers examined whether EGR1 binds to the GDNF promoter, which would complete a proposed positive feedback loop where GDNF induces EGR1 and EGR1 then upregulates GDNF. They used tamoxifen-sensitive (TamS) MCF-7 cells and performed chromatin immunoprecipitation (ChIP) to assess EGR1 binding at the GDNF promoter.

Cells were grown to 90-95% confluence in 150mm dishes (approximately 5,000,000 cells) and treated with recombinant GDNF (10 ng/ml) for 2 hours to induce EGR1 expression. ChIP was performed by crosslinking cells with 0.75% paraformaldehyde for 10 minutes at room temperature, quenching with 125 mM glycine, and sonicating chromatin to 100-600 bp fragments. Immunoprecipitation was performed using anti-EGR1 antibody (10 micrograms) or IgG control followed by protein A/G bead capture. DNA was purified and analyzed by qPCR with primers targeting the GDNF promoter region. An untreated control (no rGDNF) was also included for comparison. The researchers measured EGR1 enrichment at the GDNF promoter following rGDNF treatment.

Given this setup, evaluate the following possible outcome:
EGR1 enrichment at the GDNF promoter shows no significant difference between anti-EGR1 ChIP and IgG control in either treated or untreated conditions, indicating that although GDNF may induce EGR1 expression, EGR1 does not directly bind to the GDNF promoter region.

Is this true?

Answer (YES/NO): NO